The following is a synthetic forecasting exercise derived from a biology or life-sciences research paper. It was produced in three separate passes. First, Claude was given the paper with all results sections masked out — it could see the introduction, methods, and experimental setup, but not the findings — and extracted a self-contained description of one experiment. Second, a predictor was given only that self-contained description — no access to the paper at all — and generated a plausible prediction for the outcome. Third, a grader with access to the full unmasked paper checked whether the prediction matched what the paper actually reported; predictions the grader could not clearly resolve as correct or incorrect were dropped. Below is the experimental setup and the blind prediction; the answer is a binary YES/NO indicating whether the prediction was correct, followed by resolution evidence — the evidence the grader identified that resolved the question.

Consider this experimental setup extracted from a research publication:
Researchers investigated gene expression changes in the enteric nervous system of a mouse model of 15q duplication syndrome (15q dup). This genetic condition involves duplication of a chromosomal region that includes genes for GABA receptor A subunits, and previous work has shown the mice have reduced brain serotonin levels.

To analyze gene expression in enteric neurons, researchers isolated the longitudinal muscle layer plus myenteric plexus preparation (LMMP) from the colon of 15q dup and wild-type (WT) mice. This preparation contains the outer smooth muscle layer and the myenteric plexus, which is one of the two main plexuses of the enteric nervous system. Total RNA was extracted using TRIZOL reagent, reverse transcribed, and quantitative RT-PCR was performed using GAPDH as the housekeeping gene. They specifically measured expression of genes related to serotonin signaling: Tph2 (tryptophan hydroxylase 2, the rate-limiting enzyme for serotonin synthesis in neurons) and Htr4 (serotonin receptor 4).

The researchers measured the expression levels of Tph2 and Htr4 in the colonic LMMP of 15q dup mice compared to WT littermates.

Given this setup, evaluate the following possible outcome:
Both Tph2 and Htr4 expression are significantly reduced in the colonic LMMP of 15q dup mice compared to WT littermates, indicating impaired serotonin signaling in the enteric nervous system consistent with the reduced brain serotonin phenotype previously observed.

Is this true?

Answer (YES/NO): YES